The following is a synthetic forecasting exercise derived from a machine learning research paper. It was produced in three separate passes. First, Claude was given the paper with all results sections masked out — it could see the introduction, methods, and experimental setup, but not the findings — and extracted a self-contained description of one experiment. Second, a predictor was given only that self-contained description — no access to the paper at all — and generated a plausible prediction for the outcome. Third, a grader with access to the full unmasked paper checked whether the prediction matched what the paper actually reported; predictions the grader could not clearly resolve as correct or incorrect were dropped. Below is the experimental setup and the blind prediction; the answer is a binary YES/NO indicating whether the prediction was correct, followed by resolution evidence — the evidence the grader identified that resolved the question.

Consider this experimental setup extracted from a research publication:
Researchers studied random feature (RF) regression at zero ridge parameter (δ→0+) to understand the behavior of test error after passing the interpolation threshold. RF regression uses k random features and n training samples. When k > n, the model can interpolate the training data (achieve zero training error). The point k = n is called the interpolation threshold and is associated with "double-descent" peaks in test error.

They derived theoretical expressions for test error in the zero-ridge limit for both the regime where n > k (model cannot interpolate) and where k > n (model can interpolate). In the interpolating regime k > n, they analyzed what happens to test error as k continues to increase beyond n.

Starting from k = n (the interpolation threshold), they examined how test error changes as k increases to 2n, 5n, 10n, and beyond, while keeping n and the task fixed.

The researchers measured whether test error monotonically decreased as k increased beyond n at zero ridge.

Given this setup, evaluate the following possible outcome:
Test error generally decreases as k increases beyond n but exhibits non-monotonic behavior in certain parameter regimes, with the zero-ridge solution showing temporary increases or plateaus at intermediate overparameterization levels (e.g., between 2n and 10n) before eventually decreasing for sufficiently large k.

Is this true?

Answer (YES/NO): NO